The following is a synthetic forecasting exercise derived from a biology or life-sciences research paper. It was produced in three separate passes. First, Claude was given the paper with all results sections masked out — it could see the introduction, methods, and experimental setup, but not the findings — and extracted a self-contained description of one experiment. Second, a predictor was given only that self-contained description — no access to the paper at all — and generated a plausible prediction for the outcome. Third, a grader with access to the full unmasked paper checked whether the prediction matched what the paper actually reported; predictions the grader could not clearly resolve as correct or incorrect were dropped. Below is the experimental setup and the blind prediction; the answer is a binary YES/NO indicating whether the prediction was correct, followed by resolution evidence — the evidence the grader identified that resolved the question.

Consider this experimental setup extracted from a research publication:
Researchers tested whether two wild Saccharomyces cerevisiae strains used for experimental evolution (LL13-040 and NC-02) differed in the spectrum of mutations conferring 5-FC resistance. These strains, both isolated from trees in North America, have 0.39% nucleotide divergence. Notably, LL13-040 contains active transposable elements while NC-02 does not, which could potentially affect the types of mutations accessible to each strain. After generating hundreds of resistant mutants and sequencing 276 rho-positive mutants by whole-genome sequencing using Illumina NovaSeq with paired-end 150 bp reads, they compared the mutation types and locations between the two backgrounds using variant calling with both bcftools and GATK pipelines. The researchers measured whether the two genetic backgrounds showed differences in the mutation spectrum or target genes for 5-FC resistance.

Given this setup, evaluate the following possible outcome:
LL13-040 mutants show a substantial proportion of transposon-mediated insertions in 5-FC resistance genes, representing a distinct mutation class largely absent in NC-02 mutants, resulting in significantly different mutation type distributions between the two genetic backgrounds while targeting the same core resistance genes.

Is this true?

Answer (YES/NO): NO